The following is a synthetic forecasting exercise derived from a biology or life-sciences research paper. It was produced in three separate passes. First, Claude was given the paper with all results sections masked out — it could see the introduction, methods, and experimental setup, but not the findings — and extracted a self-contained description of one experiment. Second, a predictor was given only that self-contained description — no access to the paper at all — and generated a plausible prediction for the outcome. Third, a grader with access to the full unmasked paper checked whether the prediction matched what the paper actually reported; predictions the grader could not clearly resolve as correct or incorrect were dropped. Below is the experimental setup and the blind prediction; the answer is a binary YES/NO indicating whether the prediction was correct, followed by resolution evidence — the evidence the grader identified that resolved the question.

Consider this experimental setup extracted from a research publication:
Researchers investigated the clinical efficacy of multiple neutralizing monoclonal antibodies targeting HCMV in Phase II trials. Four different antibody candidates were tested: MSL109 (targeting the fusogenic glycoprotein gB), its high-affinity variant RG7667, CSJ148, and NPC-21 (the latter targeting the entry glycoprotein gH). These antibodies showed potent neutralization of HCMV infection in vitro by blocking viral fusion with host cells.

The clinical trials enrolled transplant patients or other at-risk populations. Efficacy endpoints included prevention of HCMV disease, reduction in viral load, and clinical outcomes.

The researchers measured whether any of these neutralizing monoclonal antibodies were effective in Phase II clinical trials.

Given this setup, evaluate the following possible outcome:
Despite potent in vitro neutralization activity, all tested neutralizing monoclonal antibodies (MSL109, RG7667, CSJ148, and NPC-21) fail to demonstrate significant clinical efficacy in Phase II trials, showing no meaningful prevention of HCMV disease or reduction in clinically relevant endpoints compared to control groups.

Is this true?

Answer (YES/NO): YES